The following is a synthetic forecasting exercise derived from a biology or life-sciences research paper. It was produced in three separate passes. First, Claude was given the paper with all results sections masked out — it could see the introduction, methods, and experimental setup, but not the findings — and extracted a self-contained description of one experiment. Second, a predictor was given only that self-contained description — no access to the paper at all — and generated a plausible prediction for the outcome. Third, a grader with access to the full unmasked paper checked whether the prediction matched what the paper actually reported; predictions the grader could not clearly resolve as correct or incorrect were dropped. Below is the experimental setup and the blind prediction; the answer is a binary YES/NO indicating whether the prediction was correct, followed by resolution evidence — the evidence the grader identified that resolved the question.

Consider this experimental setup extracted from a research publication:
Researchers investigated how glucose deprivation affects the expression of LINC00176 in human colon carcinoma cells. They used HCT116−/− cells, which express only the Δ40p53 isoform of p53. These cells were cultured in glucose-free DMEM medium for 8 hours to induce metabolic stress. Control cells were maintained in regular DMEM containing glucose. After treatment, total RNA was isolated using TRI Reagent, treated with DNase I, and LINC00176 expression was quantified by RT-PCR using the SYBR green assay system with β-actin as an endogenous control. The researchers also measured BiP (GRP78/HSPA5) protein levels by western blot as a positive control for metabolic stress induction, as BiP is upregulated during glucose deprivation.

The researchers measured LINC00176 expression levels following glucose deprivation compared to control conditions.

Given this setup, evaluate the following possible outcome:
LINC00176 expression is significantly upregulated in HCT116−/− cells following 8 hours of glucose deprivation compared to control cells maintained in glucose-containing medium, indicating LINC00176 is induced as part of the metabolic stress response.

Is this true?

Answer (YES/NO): YES